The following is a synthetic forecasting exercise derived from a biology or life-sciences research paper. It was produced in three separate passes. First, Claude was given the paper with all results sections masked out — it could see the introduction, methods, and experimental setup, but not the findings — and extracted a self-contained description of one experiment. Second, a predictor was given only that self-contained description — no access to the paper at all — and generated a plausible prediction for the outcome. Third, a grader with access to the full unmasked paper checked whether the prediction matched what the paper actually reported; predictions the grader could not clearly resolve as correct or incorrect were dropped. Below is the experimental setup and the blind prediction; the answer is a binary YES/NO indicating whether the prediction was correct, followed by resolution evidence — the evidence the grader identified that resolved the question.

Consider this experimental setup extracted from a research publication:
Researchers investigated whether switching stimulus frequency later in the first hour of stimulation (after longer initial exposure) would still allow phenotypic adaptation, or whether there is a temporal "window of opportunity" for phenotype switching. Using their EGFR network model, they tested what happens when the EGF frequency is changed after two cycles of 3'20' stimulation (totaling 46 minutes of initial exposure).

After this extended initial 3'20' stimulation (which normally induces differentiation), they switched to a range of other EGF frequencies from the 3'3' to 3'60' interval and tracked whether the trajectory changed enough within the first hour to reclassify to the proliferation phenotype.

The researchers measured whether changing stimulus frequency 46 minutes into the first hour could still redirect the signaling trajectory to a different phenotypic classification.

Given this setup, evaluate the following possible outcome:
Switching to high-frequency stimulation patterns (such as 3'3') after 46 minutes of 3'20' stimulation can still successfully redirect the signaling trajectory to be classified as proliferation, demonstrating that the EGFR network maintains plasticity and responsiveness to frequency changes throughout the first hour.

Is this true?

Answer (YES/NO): NO